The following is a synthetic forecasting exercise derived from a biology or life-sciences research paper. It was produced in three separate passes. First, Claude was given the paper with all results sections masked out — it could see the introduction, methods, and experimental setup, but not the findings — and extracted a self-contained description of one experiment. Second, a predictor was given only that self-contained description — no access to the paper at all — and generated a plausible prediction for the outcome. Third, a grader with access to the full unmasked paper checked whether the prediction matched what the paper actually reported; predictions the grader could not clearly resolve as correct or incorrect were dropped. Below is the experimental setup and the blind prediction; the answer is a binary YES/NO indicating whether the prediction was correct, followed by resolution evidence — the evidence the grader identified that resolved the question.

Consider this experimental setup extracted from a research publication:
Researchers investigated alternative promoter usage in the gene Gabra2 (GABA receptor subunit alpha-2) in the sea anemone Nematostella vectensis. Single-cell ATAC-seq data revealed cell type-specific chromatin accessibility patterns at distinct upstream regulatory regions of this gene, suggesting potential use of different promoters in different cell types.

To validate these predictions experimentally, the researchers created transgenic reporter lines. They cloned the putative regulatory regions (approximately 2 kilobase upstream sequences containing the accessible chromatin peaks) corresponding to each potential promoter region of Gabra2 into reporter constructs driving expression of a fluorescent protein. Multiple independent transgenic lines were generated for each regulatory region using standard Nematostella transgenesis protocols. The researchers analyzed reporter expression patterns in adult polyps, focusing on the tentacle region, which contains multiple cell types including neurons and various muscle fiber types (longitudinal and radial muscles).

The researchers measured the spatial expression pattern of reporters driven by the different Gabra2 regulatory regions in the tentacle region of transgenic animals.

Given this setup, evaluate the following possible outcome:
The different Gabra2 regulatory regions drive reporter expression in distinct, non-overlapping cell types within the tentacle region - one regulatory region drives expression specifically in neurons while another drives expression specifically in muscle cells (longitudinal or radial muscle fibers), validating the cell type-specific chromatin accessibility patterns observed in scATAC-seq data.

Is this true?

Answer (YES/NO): YES